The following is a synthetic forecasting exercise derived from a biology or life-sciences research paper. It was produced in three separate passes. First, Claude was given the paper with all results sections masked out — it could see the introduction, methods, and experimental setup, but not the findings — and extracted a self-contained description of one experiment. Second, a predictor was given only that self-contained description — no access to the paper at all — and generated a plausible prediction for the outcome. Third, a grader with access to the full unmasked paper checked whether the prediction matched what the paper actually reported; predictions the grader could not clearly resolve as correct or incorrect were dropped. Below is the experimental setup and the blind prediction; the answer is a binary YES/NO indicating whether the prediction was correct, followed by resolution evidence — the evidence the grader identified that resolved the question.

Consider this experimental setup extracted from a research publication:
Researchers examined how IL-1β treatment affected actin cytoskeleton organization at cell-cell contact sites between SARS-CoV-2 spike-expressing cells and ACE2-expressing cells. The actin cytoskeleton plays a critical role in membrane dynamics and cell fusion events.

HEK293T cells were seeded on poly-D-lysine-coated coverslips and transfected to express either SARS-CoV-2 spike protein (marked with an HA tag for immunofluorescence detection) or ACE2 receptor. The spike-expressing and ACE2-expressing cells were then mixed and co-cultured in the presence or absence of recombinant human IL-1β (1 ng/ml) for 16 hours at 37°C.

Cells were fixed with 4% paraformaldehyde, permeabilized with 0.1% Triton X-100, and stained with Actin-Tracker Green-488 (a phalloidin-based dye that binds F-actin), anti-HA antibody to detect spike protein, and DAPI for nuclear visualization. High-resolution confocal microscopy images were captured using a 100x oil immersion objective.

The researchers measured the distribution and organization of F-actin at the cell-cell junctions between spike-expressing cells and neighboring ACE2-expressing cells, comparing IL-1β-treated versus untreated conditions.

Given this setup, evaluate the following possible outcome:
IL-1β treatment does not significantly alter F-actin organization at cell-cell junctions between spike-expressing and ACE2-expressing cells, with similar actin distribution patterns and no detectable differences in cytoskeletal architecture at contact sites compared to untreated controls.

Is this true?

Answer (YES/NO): NO